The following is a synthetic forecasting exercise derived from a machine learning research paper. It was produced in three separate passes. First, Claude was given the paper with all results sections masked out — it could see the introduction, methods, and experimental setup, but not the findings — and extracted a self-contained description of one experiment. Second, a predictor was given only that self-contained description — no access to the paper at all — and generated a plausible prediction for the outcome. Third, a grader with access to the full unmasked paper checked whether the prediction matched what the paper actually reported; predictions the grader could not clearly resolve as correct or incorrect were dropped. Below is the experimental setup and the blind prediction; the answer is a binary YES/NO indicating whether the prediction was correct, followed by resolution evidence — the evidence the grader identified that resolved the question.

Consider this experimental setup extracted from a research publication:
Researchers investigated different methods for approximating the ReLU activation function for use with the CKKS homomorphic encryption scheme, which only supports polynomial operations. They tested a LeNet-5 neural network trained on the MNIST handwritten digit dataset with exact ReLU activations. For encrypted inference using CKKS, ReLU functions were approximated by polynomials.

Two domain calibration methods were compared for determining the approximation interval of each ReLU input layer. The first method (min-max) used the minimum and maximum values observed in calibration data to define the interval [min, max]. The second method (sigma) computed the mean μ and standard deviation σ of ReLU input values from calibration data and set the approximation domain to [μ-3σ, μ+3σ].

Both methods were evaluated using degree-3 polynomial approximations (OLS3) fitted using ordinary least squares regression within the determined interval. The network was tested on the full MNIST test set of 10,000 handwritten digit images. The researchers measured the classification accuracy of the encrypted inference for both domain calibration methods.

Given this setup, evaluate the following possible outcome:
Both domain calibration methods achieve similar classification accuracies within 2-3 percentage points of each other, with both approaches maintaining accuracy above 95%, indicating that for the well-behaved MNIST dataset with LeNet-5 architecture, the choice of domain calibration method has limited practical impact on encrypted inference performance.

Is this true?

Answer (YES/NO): NO